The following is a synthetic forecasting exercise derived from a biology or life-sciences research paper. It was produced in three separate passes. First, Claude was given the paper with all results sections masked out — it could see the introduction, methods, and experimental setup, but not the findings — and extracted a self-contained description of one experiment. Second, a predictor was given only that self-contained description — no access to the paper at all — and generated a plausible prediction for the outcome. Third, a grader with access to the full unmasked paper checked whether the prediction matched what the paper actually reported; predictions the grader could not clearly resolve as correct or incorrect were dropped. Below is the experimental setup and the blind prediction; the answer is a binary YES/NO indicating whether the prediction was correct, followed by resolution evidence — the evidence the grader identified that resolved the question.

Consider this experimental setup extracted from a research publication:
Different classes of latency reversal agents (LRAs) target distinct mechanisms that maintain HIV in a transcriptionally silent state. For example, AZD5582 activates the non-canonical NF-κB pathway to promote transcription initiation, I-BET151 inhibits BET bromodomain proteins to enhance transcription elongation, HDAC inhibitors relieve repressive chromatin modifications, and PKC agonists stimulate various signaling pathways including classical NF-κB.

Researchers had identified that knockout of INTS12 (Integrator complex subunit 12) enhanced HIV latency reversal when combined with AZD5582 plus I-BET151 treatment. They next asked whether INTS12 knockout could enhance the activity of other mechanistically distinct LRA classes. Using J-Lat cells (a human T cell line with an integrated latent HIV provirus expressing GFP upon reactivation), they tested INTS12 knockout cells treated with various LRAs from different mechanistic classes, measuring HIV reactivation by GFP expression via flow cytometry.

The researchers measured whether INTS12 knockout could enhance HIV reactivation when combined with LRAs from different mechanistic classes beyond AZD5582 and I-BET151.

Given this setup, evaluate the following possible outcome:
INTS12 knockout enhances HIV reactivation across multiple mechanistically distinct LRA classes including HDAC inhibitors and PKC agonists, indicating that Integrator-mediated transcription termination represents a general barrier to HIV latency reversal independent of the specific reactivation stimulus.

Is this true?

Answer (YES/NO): YES